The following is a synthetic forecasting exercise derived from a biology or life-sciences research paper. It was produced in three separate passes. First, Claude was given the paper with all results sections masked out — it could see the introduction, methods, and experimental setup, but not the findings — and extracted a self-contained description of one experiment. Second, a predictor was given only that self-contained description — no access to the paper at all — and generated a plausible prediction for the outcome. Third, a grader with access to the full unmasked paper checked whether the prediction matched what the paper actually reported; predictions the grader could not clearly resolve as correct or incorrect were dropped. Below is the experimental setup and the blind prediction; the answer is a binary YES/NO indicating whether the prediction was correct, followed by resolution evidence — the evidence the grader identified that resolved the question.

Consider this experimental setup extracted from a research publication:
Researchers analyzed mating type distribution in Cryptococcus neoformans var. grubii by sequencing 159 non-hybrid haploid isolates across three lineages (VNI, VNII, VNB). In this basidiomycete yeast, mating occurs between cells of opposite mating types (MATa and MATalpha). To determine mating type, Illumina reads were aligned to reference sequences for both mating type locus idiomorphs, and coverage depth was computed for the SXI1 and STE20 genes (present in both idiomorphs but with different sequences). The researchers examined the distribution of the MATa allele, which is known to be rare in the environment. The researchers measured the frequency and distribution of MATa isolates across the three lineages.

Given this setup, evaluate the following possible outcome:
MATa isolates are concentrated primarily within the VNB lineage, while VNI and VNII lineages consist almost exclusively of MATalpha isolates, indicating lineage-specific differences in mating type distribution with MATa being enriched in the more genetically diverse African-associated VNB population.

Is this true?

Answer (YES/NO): YES